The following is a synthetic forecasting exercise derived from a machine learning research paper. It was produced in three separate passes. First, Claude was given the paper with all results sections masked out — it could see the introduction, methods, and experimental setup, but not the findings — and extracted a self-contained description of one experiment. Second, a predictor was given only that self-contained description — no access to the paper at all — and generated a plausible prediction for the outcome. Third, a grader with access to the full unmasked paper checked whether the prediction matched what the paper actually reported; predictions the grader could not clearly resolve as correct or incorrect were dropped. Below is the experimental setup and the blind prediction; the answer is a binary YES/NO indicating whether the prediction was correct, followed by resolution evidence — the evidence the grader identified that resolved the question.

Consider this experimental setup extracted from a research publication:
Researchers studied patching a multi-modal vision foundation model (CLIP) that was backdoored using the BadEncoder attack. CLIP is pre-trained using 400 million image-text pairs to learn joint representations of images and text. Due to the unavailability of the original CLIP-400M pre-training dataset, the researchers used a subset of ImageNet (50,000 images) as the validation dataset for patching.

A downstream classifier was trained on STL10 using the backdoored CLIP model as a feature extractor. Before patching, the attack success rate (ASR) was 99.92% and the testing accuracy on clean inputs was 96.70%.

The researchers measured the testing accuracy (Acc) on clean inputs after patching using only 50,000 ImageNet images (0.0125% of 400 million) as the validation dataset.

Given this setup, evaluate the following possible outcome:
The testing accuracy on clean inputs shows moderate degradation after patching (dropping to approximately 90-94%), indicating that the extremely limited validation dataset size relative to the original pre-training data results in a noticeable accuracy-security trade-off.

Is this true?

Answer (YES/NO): NO